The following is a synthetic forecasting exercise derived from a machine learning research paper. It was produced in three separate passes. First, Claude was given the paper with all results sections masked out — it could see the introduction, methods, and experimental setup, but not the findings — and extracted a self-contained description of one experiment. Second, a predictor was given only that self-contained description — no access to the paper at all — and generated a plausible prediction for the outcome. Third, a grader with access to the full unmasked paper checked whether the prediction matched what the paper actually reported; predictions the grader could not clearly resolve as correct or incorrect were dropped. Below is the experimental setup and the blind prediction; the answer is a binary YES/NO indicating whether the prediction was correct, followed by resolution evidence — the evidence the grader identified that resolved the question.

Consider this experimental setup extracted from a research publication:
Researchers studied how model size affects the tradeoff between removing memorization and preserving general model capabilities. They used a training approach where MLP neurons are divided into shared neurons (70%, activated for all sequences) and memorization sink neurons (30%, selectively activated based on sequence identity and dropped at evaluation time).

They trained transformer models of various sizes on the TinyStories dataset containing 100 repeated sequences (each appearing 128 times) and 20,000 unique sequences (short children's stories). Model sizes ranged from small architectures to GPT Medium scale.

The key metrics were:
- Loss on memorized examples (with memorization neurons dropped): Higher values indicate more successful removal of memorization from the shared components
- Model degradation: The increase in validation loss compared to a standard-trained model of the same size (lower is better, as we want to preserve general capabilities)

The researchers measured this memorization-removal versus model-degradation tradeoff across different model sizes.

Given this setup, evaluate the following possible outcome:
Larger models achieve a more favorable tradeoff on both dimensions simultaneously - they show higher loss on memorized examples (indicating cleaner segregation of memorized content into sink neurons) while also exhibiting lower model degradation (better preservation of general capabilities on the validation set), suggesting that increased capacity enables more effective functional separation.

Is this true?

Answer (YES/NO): NO